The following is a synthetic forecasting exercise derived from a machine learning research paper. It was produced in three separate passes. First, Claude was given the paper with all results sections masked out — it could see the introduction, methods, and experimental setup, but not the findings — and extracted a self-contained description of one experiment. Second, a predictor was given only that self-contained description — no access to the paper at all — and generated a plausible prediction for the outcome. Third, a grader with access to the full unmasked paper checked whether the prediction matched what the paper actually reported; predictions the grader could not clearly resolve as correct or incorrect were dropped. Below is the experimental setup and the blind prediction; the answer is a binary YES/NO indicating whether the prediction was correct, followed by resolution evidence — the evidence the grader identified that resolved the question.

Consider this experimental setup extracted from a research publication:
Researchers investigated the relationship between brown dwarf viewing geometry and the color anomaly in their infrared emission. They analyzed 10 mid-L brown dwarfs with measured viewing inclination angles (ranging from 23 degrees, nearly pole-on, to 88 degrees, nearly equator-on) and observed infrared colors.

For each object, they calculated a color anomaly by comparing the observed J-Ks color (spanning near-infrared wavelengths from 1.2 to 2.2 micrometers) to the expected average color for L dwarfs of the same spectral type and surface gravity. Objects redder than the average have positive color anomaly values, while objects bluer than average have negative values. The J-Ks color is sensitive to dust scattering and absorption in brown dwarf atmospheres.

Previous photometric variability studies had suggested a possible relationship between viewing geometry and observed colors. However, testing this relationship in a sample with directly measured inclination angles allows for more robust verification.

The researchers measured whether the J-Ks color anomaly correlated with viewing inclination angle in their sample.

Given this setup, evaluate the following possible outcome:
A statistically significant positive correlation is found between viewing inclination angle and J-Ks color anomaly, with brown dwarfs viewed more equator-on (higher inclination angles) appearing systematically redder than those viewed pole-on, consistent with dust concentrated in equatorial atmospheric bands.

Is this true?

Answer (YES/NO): YES